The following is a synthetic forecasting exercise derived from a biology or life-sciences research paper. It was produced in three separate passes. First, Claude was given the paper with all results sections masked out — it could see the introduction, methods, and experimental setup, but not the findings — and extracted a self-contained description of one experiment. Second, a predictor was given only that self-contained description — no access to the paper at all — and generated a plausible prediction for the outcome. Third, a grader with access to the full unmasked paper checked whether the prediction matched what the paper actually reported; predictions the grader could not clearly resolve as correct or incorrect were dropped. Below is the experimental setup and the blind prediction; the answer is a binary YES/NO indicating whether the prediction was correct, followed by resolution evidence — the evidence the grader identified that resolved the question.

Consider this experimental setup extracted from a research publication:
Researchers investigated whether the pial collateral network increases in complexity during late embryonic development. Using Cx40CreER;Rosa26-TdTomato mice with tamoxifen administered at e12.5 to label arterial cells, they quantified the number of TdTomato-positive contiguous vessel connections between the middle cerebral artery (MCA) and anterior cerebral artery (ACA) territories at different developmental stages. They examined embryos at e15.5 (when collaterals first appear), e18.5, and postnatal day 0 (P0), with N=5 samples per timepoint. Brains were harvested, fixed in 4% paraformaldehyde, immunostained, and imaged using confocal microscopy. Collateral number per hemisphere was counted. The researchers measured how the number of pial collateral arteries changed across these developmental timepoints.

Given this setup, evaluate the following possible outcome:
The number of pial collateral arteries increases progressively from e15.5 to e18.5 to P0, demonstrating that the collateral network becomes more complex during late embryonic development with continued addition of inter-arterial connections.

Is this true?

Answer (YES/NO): YES